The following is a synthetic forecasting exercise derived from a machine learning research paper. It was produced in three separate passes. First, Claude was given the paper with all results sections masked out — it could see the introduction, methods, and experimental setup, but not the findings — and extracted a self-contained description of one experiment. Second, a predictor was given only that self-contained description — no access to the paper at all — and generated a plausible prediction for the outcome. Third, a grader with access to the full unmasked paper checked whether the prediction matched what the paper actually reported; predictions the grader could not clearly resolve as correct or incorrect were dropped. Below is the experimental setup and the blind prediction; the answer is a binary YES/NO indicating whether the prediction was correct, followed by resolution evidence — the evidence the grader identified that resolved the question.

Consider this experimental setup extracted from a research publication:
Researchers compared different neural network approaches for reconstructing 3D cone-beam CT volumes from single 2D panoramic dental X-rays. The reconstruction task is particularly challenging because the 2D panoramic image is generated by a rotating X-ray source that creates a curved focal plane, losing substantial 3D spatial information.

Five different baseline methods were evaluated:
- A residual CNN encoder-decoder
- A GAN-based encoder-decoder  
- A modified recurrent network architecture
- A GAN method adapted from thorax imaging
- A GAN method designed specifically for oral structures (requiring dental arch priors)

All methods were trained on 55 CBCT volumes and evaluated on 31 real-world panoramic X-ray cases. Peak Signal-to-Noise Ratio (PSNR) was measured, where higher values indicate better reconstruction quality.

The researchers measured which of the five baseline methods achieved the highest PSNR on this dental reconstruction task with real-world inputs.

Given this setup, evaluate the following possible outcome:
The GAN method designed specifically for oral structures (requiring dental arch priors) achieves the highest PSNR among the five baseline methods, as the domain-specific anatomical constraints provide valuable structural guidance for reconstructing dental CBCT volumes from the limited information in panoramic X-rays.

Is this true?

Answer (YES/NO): NO